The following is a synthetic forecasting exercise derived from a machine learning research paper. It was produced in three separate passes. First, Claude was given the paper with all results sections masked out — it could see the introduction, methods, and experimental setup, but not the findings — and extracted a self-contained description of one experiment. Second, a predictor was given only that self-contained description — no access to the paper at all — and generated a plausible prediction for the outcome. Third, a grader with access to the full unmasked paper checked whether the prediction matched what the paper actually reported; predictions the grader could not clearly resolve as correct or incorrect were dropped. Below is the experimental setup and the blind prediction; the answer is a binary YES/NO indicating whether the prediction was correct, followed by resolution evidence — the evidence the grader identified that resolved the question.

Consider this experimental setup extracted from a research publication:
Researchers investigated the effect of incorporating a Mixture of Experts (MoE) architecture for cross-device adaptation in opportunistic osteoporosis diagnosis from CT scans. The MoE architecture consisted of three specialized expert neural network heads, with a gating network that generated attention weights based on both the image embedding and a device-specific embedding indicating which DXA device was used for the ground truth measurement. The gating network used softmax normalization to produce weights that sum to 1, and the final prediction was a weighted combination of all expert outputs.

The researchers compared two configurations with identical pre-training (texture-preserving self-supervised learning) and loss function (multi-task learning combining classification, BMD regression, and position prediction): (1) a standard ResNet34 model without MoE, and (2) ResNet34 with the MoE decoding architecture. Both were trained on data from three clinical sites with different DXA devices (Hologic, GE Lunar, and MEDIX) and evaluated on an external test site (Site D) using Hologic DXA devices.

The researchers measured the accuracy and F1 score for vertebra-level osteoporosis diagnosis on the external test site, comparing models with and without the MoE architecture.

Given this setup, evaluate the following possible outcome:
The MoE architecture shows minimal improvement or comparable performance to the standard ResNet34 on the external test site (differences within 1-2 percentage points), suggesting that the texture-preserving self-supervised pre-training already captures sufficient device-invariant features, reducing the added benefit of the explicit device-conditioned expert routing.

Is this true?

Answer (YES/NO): NO